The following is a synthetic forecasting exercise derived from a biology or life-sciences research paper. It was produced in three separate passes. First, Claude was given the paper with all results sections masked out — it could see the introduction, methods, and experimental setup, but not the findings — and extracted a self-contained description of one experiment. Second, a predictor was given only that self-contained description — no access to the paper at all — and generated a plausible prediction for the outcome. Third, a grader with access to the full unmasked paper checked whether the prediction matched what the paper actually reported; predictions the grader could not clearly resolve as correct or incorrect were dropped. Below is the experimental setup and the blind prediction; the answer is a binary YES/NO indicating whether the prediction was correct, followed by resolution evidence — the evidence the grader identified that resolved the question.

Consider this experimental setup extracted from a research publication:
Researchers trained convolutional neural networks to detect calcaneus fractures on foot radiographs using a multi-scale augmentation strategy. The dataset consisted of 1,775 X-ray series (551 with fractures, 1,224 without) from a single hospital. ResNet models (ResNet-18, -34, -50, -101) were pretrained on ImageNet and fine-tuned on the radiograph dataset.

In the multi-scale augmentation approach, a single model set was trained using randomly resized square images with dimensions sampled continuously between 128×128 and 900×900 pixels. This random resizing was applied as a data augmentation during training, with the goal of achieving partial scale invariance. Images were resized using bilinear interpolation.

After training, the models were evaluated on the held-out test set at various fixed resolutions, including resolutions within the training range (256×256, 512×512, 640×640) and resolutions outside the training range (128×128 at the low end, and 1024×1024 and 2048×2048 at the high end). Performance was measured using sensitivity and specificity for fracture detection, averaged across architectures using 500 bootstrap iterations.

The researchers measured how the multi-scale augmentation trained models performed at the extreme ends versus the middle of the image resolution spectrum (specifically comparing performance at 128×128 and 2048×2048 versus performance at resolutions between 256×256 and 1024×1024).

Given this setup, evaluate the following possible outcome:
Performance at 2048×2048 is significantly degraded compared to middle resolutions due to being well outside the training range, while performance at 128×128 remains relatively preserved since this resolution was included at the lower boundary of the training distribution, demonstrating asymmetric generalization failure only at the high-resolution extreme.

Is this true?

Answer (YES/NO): NO